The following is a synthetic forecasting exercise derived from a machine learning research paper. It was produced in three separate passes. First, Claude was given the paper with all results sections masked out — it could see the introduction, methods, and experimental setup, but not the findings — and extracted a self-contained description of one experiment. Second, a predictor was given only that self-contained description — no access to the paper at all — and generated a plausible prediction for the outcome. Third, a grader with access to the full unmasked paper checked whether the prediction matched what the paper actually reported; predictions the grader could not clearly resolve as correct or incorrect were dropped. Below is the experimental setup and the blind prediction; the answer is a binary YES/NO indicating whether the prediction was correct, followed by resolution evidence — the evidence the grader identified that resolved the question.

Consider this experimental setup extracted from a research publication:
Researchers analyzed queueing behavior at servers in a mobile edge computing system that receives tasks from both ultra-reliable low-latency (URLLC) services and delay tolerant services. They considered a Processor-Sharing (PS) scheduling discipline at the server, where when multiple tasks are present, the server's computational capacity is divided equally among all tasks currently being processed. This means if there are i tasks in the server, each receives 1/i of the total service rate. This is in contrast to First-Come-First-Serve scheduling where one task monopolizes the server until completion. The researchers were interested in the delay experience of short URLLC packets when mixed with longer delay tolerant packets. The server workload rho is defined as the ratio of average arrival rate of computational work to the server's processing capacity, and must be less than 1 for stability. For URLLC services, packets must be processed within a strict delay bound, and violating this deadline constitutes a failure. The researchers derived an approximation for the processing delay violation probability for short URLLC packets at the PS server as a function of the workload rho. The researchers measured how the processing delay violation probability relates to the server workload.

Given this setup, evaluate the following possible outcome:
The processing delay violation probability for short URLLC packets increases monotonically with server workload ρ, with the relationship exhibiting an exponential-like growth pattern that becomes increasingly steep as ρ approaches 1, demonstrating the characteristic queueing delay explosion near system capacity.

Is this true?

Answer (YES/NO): YES